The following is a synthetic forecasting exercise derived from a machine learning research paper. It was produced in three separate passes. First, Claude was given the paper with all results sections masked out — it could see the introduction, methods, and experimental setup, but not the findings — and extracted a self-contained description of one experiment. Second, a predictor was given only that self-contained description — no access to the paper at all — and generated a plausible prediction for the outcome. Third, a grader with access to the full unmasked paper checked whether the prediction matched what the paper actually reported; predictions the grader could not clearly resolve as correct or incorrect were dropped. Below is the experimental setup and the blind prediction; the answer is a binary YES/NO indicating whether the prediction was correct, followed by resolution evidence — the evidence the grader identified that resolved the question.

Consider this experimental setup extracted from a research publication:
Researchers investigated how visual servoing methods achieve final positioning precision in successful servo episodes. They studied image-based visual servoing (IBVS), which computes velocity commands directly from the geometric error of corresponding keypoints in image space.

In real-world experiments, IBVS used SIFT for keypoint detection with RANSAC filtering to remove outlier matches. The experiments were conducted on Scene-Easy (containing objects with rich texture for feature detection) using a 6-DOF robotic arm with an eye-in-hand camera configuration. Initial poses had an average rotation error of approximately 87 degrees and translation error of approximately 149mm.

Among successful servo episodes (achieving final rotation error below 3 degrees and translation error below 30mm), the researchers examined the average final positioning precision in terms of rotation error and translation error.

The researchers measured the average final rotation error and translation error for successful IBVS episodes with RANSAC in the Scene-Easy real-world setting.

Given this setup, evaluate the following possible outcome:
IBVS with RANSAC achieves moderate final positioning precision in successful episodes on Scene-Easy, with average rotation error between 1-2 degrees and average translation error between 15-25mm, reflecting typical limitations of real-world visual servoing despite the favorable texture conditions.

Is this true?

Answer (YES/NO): NO